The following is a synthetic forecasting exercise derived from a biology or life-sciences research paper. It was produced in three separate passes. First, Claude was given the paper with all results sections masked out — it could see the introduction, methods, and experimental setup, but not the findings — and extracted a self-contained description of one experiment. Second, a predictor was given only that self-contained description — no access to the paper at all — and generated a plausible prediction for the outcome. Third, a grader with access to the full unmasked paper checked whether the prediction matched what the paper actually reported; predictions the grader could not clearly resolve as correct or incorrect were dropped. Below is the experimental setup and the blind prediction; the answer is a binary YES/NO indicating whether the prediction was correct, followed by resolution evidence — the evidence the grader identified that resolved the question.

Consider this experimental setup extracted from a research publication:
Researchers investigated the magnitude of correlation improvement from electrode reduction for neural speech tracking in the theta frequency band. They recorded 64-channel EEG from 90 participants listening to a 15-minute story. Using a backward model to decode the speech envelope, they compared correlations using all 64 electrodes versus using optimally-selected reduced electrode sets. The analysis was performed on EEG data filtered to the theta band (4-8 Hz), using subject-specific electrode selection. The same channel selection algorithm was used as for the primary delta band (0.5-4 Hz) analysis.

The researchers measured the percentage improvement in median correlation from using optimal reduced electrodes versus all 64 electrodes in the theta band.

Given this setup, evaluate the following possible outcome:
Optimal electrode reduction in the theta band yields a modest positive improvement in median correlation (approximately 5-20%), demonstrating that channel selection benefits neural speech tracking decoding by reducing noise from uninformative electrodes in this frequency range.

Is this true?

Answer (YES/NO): NO